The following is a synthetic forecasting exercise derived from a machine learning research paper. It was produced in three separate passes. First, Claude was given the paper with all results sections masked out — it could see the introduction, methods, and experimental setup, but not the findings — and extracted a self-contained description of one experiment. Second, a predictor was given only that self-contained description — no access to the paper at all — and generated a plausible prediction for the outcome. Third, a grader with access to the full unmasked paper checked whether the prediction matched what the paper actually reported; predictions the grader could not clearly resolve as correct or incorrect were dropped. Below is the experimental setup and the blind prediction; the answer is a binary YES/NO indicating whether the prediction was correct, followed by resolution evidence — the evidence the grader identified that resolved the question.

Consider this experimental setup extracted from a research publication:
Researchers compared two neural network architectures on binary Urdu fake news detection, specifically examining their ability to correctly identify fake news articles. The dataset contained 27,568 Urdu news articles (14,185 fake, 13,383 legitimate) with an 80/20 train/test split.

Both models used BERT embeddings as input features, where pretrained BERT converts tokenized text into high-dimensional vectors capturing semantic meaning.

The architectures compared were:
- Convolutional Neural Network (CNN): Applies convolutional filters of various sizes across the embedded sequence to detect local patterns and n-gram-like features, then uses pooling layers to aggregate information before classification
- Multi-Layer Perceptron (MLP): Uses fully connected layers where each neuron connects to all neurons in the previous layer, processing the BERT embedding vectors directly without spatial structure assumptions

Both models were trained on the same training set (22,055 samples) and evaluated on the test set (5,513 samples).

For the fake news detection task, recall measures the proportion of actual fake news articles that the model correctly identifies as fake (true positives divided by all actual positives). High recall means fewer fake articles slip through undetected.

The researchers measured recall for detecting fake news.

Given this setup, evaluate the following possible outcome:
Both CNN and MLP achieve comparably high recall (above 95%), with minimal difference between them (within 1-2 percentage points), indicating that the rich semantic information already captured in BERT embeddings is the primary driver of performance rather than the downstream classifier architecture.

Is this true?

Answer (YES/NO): YES